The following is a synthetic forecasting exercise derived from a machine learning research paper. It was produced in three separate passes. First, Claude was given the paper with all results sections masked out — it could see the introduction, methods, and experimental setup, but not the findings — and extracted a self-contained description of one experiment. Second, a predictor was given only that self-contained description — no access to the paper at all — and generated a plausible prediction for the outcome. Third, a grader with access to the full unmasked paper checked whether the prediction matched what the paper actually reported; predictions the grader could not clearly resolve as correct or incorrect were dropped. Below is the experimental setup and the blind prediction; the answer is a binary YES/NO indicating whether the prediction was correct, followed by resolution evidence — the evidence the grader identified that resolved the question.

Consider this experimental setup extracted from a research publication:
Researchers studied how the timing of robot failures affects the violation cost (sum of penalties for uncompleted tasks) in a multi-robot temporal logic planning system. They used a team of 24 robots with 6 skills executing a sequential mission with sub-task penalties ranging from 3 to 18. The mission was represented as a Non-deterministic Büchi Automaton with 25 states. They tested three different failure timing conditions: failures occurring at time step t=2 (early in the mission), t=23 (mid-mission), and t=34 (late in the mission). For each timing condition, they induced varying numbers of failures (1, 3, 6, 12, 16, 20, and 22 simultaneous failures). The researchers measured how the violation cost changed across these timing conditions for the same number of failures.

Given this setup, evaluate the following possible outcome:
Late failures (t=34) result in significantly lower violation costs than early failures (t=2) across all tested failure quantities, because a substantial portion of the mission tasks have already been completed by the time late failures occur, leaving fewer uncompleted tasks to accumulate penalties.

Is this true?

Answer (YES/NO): NO